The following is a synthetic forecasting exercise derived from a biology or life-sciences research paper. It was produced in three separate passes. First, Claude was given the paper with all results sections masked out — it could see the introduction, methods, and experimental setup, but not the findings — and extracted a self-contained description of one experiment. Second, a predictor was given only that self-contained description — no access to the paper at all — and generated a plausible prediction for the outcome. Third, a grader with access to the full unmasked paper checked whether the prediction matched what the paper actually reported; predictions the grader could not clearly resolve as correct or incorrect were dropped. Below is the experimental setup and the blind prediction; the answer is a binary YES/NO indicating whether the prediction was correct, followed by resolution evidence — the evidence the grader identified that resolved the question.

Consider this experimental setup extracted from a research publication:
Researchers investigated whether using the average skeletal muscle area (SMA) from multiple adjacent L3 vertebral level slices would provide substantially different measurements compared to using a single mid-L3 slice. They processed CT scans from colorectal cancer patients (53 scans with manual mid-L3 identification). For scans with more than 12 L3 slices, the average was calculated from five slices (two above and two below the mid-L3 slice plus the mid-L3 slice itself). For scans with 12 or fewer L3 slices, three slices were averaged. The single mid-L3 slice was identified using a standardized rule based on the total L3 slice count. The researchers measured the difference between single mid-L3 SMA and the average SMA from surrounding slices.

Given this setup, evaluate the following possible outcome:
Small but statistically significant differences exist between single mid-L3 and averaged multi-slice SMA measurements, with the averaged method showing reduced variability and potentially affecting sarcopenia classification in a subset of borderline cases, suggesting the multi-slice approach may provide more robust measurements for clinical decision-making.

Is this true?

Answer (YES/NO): NO